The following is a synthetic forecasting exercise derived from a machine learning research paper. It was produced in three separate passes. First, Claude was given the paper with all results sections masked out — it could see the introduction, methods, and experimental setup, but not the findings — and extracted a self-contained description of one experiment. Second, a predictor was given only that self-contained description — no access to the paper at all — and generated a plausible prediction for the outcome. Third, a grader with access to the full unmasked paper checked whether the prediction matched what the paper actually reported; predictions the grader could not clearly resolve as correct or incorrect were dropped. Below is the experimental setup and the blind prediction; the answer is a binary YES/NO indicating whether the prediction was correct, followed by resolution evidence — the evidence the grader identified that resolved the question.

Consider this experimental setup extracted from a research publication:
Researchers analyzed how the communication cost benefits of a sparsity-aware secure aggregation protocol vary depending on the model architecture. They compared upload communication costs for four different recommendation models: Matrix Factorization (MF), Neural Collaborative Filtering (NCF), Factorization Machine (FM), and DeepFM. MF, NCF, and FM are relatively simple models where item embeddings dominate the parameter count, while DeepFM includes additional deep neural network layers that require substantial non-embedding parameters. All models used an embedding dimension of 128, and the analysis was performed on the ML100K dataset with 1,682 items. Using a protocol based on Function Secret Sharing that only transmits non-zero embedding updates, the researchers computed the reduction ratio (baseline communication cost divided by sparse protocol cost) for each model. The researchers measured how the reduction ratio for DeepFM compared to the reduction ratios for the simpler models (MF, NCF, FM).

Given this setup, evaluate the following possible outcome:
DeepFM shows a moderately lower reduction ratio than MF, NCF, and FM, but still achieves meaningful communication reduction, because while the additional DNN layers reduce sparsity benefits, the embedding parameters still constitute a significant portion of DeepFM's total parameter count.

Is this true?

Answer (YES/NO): NO